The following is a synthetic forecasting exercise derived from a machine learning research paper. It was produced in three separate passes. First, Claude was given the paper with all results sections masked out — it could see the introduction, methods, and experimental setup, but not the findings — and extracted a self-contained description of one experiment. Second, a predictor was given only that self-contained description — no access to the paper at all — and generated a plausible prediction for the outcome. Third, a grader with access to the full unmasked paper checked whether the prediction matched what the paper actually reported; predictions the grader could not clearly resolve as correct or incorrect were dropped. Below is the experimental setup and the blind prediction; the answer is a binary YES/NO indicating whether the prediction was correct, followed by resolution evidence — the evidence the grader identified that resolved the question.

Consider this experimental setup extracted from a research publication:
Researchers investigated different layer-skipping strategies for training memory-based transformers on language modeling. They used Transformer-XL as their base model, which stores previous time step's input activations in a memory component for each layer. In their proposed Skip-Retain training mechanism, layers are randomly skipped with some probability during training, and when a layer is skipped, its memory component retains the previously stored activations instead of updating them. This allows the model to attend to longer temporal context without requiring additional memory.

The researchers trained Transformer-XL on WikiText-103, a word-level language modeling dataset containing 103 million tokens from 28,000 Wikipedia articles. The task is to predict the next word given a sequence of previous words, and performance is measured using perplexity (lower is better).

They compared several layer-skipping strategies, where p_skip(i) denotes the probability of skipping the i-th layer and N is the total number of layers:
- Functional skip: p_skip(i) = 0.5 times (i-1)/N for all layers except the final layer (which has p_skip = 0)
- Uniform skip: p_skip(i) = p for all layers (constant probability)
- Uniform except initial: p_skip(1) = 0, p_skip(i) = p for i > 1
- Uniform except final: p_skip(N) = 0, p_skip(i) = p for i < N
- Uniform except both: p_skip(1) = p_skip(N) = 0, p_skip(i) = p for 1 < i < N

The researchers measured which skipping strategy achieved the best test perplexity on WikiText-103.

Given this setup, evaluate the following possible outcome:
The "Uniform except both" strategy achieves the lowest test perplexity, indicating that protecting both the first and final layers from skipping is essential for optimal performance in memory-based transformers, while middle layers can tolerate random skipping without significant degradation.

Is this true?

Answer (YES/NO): NO